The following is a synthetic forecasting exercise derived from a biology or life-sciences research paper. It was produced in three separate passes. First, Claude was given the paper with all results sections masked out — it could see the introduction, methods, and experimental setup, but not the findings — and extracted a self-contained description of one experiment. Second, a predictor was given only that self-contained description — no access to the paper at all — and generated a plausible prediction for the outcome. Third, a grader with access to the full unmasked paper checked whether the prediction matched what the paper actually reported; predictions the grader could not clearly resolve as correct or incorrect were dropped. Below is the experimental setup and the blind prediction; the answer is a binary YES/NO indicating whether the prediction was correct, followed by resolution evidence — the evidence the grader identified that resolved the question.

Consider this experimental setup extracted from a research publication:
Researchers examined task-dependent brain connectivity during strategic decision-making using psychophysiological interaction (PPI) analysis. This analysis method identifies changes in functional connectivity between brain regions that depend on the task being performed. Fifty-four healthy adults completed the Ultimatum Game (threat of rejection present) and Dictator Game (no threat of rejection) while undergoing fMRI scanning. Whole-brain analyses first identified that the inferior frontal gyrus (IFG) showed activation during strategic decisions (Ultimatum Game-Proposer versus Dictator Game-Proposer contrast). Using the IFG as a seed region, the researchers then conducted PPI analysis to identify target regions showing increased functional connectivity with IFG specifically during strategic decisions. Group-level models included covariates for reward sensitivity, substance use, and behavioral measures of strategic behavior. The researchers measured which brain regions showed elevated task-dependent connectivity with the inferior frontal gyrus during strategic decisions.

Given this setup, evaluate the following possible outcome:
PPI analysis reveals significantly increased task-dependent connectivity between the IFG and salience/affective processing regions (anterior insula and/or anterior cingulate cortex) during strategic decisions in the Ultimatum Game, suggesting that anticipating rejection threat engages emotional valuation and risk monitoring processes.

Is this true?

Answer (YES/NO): NO